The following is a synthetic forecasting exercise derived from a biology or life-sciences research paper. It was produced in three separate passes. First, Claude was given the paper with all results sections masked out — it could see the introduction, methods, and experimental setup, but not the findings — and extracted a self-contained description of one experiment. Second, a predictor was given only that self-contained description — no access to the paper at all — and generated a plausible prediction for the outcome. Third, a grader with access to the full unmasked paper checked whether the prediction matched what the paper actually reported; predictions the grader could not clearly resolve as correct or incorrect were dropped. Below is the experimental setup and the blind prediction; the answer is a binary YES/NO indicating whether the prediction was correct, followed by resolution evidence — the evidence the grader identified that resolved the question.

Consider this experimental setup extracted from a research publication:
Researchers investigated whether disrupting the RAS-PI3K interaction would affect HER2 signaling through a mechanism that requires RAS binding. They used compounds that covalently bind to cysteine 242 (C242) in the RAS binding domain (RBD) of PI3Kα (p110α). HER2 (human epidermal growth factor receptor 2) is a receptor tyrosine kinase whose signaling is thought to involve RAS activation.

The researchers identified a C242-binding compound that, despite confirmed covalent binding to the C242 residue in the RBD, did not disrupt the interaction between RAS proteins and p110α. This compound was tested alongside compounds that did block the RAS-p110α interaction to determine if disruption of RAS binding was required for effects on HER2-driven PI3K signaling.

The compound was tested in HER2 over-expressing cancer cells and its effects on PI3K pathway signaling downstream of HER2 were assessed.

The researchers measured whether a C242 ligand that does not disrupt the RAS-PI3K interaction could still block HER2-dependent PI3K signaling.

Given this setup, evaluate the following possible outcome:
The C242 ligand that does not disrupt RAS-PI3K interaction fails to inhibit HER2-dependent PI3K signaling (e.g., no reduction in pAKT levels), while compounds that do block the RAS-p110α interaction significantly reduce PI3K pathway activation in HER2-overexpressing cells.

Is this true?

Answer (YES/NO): NO